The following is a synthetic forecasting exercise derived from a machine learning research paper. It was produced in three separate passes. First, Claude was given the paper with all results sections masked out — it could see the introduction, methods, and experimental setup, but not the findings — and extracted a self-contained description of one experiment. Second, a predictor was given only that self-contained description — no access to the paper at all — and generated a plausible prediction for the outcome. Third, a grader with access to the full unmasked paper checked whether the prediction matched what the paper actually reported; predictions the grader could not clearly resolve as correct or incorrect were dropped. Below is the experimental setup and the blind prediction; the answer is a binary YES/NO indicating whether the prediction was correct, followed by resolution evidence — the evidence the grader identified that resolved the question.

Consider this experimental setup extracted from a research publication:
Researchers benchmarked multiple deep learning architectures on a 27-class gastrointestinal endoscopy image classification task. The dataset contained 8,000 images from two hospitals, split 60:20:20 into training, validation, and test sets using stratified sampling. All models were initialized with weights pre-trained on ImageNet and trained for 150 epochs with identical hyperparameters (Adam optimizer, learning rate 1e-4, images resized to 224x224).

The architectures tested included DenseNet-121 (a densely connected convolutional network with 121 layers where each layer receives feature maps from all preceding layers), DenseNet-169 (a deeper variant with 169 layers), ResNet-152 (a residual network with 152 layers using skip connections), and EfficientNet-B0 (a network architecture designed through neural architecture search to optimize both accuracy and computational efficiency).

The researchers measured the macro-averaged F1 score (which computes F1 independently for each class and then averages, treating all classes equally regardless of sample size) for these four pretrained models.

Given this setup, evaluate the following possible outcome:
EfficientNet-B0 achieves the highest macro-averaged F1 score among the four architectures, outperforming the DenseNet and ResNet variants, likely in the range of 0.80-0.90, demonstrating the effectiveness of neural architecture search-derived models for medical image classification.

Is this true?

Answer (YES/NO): NO